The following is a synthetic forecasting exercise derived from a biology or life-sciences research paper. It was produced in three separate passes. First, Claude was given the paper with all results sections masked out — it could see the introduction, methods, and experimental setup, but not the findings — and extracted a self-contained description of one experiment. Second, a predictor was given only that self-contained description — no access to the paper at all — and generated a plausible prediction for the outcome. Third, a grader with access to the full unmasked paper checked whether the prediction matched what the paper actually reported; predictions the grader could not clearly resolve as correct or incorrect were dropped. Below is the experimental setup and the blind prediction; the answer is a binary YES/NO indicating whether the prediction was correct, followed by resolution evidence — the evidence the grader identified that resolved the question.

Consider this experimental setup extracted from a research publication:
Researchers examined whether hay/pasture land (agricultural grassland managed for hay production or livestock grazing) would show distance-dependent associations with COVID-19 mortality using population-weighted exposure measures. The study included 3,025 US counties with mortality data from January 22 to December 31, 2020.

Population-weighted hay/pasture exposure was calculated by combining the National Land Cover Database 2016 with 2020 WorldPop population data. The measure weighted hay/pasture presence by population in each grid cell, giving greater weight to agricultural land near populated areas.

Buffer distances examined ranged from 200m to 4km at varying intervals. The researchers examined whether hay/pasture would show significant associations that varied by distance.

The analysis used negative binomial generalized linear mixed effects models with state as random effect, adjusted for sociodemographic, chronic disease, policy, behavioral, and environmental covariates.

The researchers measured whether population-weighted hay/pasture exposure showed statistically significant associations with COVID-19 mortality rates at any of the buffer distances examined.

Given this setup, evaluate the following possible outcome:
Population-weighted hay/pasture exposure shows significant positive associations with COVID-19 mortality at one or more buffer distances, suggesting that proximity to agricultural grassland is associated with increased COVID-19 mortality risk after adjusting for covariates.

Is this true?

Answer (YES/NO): NO